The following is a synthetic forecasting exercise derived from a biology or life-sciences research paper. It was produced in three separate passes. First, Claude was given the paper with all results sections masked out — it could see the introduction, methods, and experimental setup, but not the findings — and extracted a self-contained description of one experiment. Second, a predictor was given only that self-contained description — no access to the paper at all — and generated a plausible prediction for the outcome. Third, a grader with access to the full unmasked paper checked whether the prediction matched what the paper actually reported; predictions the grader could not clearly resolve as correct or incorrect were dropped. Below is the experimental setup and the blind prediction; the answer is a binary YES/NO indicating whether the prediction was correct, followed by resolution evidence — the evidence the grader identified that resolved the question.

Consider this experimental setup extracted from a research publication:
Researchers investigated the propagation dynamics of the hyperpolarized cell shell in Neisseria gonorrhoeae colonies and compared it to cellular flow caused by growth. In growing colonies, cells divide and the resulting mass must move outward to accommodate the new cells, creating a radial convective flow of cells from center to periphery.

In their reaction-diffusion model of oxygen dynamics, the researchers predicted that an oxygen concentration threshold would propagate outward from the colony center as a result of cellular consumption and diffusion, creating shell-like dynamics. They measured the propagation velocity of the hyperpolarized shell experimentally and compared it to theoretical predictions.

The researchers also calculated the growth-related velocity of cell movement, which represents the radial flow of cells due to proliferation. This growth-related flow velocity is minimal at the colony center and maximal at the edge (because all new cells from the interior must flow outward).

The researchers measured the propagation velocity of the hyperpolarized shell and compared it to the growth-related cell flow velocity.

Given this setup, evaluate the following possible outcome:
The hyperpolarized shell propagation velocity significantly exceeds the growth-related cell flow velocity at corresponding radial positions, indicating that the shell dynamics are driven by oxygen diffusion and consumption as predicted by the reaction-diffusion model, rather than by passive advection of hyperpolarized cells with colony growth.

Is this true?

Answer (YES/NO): YES